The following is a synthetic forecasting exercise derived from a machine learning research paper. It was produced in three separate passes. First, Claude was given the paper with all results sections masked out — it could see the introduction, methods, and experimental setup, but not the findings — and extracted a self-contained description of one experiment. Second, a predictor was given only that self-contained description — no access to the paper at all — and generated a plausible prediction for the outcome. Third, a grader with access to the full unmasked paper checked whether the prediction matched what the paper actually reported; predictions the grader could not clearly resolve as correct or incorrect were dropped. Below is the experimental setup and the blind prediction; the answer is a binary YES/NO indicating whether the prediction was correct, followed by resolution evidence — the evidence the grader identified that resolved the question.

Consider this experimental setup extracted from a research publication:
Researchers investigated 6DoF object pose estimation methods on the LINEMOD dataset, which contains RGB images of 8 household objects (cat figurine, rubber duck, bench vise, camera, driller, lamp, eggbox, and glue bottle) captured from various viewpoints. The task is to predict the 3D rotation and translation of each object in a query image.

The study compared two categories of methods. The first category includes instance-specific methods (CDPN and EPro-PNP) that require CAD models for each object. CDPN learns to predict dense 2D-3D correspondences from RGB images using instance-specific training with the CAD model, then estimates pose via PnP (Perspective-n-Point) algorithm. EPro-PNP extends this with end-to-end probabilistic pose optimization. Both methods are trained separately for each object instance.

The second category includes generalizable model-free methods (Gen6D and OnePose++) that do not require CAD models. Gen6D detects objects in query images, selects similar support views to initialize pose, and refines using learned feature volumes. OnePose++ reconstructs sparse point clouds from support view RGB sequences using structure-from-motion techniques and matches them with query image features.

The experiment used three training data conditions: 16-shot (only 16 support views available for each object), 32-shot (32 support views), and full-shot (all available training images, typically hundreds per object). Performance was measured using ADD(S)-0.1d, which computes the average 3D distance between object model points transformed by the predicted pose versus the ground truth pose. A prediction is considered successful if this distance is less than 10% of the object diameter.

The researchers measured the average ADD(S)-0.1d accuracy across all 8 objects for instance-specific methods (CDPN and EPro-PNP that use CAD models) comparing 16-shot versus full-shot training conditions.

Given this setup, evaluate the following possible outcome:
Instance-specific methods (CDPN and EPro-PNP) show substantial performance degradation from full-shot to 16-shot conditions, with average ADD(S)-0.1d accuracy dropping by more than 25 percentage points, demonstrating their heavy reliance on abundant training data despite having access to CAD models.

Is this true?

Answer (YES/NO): YES